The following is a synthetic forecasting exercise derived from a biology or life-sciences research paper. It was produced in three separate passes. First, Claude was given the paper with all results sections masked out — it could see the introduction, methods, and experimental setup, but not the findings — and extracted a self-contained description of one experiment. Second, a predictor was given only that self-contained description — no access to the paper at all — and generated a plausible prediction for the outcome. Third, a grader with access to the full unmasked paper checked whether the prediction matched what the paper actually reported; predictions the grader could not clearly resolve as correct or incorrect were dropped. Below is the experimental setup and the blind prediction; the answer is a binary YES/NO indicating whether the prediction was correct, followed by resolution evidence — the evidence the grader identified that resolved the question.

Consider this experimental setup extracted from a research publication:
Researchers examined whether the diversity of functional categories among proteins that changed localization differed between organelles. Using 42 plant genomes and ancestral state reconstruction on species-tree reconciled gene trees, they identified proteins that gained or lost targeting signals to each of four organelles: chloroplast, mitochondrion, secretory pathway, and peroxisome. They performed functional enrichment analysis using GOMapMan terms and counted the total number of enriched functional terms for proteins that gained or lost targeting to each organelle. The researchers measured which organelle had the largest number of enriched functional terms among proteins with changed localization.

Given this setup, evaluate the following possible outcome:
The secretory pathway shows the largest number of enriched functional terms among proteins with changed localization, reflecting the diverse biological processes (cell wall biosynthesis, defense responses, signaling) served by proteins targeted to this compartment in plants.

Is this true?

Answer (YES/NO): YES